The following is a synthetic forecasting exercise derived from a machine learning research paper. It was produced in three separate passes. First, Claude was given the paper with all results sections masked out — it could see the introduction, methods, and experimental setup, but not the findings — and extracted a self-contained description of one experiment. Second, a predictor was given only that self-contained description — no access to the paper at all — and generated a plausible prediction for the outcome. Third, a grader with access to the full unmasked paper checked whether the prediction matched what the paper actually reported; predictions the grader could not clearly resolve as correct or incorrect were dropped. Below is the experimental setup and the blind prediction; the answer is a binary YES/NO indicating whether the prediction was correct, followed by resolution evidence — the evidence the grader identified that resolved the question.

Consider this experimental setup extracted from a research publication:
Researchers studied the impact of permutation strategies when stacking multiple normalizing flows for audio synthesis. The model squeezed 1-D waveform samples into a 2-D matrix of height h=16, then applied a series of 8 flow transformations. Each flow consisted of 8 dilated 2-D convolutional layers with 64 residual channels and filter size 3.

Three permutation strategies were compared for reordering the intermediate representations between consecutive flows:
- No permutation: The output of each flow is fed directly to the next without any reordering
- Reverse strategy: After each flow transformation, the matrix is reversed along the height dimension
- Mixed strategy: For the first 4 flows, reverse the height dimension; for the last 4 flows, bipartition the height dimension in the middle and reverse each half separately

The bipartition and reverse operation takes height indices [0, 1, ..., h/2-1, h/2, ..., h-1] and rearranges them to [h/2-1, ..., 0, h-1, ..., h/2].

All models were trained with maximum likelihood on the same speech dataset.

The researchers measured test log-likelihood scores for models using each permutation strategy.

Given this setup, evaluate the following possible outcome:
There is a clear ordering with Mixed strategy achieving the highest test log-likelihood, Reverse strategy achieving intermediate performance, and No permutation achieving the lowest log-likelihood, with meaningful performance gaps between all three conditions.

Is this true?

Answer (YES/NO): NO